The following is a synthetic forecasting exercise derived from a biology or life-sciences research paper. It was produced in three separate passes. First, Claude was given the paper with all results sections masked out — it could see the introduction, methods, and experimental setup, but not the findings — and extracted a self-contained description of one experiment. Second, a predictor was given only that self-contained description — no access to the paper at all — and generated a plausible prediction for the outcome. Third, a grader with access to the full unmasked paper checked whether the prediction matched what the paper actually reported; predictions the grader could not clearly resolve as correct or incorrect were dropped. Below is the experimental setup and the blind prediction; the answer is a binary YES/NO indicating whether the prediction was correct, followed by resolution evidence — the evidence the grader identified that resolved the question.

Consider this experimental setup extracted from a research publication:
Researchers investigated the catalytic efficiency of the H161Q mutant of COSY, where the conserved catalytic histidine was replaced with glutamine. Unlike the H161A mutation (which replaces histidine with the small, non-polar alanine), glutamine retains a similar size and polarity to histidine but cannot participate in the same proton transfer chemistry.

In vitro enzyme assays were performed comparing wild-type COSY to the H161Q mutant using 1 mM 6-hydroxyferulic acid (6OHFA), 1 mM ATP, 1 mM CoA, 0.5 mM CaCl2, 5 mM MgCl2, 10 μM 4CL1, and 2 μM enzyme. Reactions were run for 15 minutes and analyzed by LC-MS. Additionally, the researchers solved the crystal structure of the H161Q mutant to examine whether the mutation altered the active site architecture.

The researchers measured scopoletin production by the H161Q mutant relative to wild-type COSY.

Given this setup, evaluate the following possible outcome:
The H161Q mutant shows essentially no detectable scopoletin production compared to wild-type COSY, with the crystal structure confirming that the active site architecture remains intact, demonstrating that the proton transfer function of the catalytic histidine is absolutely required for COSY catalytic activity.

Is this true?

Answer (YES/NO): NO